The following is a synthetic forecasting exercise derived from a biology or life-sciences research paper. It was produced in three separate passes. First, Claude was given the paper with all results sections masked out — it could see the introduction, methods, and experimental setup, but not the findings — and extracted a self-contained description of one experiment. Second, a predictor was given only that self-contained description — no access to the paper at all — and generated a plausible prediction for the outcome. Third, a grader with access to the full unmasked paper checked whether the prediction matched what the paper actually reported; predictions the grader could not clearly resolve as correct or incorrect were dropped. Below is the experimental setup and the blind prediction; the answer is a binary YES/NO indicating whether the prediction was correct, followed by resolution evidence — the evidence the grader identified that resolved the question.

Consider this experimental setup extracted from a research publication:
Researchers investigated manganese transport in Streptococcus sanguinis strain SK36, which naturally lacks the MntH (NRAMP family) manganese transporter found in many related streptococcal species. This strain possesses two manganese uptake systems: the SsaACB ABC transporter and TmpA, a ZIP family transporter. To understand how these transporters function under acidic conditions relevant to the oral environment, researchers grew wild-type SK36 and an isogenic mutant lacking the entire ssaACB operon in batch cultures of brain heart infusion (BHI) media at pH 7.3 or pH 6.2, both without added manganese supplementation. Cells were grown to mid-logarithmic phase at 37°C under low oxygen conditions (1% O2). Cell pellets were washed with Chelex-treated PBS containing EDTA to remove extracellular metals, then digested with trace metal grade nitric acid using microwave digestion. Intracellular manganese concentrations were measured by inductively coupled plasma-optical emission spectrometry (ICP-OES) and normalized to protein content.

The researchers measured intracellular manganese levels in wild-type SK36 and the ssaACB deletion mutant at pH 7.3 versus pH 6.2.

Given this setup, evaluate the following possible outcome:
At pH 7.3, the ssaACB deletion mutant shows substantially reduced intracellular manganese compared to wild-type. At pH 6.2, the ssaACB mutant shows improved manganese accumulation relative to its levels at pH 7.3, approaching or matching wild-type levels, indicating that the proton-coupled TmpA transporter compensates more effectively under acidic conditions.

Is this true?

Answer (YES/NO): NO